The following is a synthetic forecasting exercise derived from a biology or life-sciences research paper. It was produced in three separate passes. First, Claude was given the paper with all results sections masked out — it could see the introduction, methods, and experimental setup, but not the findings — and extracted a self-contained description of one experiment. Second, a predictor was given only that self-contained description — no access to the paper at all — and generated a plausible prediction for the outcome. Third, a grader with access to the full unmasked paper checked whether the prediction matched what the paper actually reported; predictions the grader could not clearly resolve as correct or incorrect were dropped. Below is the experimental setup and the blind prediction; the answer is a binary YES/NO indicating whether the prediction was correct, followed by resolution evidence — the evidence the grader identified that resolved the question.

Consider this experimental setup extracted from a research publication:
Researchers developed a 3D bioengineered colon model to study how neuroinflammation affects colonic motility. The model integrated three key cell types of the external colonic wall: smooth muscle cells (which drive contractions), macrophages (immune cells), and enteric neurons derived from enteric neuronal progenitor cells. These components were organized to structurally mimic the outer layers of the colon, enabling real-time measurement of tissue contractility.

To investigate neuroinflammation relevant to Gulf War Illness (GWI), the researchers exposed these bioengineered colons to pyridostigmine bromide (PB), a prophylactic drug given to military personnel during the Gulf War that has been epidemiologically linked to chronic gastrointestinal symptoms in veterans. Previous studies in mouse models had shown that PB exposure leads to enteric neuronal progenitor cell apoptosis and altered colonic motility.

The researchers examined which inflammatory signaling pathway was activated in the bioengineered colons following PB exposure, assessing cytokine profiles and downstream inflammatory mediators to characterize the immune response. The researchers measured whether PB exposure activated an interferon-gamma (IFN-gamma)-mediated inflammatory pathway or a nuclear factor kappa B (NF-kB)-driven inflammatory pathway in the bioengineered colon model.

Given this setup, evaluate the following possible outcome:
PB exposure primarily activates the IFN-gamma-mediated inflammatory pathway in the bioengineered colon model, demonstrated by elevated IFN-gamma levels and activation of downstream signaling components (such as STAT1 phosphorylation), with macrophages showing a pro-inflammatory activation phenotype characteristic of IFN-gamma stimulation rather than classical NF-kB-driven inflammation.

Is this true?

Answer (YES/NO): YES